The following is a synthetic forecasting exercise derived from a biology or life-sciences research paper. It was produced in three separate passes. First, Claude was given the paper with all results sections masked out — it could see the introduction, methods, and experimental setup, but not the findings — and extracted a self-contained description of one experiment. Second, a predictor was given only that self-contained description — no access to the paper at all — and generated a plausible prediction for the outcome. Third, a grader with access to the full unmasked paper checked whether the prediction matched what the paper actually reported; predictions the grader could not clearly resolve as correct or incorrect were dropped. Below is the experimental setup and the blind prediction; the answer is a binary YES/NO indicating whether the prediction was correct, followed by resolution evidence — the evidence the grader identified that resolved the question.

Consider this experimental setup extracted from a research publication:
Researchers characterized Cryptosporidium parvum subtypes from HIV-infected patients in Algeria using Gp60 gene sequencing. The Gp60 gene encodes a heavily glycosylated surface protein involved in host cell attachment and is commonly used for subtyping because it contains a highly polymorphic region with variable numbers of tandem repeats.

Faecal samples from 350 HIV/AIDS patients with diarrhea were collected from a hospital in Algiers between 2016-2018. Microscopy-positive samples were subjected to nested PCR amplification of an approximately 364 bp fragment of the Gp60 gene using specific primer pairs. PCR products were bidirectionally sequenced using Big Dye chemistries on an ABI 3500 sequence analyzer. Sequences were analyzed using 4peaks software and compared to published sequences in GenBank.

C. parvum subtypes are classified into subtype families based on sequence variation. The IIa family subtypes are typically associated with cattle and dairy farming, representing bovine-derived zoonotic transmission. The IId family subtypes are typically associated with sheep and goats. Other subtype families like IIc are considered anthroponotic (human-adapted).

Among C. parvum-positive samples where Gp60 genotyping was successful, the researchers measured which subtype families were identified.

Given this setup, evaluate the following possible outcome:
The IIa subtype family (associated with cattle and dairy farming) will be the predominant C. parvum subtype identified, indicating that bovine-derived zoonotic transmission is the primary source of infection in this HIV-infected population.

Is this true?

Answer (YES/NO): NO